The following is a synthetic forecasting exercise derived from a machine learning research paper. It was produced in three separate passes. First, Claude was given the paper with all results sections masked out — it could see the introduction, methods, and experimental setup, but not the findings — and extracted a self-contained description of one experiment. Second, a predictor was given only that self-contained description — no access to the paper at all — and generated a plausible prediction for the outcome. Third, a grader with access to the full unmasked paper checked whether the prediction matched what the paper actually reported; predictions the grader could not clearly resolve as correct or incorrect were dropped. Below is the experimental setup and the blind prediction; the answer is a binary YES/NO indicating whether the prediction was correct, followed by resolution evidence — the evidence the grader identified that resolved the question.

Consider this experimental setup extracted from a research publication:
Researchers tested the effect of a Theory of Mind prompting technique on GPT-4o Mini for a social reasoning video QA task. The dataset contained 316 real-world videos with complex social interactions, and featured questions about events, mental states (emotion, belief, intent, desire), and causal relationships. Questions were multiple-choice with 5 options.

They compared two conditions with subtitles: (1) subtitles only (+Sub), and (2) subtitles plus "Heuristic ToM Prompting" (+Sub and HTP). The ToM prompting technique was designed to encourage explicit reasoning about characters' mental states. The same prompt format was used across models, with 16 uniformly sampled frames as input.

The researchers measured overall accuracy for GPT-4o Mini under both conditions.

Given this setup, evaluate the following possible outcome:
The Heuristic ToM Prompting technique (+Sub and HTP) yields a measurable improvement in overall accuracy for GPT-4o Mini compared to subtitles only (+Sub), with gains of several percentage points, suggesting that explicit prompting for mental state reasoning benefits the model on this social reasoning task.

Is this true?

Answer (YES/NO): YES